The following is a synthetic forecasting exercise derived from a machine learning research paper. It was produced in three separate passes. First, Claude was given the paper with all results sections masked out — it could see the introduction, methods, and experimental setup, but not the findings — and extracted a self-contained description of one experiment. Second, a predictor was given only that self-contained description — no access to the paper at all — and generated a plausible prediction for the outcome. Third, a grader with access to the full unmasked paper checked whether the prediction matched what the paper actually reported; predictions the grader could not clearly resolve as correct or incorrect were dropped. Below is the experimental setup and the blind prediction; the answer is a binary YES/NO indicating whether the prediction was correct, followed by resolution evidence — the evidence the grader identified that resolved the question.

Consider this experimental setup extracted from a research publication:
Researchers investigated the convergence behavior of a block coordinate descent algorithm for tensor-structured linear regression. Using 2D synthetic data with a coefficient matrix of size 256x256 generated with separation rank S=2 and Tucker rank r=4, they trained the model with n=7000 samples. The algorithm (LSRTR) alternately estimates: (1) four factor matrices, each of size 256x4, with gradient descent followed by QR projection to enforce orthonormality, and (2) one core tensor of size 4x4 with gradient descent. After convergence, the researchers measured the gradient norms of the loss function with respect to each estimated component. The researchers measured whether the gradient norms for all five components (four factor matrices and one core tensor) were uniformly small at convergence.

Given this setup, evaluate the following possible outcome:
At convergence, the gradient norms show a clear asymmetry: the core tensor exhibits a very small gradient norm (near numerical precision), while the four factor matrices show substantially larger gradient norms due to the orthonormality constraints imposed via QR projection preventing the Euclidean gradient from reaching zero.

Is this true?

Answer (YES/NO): NO